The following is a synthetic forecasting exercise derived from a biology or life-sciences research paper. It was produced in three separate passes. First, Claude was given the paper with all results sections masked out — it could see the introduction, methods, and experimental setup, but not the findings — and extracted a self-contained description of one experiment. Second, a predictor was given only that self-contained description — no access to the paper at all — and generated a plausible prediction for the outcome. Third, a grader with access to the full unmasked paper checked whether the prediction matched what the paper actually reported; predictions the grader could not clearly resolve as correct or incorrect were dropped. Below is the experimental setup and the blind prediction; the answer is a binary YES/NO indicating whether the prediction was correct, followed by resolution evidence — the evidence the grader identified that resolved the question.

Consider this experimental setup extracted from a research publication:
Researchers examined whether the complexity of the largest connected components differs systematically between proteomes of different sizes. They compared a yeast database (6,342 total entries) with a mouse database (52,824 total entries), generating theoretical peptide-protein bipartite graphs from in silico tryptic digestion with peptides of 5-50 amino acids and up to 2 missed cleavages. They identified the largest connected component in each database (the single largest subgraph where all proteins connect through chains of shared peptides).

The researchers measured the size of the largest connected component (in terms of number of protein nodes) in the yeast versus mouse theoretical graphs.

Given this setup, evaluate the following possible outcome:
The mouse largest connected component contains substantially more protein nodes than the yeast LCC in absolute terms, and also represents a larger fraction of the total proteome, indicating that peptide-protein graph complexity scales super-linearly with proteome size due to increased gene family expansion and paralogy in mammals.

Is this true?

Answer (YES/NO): NO